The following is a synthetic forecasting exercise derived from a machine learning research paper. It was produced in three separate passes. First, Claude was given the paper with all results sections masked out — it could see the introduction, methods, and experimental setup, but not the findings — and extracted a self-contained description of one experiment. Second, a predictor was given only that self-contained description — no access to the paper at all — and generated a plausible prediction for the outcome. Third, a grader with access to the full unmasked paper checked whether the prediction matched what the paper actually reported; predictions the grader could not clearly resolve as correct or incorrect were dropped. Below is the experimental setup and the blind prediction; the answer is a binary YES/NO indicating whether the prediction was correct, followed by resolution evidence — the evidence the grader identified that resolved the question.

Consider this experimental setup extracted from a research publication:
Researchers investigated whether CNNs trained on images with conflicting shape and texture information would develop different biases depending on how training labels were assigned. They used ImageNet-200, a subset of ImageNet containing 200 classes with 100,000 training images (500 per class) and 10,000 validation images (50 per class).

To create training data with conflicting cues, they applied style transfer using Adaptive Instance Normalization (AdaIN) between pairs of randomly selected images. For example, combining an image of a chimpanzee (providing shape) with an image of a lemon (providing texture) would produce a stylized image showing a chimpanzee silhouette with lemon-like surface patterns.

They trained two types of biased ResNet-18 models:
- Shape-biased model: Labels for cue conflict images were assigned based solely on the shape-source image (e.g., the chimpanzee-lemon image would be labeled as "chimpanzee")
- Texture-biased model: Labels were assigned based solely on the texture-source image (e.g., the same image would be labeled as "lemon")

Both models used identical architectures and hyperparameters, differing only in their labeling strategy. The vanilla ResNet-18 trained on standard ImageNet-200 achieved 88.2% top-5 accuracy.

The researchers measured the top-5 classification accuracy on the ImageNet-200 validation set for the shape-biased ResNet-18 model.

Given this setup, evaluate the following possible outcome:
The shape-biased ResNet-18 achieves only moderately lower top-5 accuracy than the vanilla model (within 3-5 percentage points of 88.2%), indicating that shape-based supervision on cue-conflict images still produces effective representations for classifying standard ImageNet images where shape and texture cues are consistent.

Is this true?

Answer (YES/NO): NO